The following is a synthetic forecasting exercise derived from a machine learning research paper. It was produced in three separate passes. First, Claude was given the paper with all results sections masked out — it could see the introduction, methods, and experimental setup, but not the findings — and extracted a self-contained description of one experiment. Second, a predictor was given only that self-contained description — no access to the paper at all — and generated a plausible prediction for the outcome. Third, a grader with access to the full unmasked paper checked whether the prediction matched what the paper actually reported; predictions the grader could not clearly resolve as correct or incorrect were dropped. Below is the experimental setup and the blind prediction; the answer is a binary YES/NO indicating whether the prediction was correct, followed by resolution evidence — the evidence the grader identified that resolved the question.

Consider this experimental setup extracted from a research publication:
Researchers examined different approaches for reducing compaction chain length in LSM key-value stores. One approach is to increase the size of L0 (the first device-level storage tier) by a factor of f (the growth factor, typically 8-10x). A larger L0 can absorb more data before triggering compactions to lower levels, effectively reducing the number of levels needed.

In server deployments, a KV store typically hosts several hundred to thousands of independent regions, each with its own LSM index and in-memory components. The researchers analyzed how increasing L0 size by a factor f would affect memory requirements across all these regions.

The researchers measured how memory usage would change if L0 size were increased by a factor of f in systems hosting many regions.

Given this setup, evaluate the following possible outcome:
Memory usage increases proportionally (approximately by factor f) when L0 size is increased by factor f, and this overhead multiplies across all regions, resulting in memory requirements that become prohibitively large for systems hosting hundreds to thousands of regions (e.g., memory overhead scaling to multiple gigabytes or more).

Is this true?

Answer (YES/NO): YES